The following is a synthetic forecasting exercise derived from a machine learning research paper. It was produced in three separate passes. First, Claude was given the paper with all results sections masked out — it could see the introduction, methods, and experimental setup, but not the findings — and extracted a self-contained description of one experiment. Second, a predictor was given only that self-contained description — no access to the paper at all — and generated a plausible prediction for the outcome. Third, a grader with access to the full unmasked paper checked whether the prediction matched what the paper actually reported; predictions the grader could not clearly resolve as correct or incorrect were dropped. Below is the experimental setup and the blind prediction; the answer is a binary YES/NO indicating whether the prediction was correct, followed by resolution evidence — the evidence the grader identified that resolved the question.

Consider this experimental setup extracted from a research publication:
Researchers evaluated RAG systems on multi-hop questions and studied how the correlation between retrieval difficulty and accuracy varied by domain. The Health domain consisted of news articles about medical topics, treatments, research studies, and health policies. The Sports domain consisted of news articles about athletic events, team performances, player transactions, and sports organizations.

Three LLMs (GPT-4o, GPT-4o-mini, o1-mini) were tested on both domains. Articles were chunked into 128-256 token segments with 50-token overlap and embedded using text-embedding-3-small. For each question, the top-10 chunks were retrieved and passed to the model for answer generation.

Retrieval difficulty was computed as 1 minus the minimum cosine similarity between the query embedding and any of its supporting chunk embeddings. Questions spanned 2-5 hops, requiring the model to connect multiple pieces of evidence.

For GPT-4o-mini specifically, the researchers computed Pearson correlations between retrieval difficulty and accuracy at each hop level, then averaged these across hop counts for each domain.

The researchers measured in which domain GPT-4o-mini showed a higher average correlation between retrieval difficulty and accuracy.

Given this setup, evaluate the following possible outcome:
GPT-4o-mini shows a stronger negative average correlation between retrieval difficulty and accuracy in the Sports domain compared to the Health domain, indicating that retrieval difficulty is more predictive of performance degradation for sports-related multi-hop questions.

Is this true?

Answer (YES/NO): NO